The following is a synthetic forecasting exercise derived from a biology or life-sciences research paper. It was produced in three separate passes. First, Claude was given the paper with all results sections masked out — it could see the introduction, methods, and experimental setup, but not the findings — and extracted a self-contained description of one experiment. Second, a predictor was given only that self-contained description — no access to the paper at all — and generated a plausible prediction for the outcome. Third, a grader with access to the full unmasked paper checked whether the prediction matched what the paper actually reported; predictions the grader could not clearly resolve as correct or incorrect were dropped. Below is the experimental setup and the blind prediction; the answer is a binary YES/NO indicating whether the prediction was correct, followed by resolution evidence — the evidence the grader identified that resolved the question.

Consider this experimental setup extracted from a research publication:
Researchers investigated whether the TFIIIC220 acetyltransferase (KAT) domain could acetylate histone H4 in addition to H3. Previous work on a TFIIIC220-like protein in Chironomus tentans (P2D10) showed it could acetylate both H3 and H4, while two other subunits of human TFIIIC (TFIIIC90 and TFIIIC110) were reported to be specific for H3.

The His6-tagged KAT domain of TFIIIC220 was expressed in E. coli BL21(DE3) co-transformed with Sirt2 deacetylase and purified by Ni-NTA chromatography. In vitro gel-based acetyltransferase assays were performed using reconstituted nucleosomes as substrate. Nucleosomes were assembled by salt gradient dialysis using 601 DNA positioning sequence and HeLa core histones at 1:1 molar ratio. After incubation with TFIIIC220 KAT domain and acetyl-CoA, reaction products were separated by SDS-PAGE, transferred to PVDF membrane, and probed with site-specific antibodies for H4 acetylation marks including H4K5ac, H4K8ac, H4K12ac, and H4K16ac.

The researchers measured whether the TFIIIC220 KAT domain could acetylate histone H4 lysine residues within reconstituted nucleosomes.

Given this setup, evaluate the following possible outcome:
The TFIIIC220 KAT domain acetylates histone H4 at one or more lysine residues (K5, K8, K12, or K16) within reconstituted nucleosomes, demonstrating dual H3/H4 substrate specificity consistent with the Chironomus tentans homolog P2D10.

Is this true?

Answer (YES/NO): NO